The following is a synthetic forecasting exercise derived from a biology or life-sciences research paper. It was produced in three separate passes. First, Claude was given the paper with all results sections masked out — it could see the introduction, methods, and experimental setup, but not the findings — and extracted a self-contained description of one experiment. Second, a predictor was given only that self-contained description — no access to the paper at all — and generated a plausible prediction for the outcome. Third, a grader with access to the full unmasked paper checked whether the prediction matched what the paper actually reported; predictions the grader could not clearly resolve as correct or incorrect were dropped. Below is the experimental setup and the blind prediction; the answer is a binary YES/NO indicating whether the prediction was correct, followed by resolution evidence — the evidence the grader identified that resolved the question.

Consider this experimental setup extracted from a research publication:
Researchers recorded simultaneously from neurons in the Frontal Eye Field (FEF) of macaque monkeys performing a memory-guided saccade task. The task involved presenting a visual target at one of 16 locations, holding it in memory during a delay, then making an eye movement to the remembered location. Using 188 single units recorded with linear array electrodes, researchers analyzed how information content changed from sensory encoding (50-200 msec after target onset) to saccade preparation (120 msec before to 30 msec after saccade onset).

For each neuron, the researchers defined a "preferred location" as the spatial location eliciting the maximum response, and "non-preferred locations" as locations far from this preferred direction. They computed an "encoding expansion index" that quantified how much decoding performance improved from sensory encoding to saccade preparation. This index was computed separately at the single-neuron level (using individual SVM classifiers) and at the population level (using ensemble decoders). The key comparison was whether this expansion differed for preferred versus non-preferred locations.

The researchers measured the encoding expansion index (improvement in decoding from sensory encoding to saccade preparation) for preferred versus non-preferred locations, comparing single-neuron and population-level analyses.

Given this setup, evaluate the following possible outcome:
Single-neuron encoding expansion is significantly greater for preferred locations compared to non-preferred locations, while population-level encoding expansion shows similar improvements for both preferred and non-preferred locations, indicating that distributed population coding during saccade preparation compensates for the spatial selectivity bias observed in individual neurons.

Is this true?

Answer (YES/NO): NO